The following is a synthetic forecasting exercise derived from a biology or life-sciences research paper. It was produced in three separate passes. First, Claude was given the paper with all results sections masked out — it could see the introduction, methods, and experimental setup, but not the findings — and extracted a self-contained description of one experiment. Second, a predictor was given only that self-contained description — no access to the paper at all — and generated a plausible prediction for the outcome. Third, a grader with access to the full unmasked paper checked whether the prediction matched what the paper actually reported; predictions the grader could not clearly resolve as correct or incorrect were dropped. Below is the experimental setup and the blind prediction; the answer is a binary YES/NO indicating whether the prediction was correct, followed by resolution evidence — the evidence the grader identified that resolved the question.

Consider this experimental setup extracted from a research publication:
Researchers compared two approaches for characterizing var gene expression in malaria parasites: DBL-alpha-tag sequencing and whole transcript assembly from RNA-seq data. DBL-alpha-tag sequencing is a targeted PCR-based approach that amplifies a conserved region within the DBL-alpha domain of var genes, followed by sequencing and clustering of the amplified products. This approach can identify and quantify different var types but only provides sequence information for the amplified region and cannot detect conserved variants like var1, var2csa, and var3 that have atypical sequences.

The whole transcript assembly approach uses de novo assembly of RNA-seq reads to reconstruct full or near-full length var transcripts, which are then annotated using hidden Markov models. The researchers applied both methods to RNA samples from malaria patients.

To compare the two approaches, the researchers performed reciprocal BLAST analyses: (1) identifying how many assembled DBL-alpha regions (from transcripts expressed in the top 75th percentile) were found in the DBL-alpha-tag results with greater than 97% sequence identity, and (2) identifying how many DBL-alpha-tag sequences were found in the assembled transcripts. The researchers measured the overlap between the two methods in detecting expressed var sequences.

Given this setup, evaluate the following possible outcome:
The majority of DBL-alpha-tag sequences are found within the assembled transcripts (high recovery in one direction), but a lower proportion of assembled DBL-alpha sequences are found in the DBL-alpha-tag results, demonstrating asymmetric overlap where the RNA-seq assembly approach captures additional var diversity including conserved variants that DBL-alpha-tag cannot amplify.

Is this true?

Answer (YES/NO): YES